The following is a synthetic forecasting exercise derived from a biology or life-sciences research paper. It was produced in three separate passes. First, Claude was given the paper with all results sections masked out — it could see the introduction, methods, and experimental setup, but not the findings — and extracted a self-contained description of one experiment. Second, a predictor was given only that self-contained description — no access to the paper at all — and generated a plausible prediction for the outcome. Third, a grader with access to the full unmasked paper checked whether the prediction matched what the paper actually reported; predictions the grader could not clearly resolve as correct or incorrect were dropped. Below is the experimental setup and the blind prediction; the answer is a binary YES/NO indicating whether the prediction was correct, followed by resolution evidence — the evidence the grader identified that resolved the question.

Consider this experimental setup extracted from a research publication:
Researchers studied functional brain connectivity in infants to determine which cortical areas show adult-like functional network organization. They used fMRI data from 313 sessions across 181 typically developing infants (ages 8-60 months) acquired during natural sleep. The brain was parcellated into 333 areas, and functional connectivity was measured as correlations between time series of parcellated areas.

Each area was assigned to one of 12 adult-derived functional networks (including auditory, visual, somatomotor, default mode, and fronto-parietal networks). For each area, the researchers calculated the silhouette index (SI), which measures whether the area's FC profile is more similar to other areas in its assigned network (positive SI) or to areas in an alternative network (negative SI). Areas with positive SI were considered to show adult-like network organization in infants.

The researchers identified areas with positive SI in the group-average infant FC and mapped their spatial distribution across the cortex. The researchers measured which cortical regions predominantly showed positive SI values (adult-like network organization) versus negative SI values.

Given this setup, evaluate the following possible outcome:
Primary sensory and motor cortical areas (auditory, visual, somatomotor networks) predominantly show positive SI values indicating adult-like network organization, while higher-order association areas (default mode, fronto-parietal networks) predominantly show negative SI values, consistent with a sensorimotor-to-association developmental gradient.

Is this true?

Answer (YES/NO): NO